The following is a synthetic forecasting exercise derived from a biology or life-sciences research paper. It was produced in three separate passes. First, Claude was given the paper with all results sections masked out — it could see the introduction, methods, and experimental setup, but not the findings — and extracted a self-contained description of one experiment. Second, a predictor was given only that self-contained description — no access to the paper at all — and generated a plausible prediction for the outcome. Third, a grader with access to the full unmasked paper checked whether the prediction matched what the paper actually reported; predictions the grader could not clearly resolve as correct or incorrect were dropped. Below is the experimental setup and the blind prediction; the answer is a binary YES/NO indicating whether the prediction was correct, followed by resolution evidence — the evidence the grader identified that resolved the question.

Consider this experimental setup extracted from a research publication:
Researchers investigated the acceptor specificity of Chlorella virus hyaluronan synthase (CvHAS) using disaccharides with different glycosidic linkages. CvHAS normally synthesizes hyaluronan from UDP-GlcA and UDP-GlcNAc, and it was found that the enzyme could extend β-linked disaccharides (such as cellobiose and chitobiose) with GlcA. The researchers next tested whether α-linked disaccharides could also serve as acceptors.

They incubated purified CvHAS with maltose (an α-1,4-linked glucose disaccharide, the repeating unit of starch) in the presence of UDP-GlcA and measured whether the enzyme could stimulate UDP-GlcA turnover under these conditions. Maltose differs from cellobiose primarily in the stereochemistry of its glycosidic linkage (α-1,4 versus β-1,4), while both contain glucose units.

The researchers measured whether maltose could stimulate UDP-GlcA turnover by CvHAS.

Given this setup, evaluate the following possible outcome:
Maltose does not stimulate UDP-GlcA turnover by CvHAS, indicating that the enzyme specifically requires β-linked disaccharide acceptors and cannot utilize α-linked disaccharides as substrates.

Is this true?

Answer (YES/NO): YES